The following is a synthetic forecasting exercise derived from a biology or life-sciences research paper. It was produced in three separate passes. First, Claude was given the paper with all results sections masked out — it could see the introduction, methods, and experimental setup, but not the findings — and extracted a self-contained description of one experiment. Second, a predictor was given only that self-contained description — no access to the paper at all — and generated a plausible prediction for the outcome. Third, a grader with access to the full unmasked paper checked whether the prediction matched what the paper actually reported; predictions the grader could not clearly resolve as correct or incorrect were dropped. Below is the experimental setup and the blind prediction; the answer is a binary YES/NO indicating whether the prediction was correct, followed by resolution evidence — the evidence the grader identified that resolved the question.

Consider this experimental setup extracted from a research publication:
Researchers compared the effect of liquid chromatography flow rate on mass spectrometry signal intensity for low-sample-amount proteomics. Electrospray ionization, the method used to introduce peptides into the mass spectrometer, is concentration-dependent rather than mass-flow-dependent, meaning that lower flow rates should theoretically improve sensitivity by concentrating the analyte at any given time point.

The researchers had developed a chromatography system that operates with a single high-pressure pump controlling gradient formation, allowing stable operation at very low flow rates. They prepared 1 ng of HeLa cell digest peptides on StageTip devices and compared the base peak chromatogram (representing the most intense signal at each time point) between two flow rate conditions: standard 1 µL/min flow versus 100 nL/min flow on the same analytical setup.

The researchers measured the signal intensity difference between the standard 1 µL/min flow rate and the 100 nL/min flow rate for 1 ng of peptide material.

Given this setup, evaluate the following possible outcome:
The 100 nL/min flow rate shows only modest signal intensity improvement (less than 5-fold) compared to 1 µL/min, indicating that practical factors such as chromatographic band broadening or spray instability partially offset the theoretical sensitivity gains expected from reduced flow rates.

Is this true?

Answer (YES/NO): NO